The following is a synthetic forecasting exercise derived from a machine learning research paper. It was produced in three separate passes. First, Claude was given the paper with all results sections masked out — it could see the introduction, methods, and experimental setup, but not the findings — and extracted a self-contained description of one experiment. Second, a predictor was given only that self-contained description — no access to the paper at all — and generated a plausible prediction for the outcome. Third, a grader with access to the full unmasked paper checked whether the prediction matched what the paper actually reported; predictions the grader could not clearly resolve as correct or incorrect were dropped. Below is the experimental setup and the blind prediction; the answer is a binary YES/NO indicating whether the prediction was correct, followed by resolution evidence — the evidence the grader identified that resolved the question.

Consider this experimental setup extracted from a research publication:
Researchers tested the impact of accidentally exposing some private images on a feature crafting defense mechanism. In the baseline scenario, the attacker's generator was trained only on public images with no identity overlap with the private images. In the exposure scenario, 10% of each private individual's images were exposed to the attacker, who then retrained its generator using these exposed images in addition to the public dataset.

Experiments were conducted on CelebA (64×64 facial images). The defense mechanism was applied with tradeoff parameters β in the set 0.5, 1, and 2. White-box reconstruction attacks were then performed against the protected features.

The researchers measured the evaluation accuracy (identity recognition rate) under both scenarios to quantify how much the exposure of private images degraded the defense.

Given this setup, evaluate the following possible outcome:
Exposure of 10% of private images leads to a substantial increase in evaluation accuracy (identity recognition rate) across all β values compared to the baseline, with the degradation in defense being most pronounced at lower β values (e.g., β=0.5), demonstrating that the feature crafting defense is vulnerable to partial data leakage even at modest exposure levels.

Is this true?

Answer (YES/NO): NO